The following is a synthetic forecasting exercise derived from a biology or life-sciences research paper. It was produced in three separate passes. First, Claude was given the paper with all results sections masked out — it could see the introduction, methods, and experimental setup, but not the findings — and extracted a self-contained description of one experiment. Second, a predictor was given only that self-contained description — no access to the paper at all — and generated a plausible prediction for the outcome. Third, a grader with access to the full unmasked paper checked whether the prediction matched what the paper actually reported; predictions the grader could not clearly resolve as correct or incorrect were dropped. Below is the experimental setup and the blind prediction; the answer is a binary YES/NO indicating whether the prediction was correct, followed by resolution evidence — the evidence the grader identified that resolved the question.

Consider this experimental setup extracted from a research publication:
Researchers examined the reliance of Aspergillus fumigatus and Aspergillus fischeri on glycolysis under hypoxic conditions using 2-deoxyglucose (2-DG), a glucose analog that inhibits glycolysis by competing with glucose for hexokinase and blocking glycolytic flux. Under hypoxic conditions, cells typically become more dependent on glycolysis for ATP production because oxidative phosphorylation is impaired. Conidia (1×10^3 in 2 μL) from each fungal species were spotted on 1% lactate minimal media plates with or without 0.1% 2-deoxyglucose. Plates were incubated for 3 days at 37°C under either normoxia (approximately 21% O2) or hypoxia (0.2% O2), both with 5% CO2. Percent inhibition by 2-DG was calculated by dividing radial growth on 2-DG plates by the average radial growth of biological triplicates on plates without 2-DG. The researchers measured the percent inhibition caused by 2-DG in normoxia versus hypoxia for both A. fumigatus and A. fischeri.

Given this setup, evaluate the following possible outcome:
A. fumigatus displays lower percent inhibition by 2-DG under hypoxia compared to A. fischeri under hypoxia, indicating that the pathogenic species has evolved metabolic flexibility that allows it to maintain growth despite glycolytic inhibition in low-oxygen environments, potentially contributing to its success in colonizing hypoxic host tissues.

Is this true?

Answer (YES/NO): YES